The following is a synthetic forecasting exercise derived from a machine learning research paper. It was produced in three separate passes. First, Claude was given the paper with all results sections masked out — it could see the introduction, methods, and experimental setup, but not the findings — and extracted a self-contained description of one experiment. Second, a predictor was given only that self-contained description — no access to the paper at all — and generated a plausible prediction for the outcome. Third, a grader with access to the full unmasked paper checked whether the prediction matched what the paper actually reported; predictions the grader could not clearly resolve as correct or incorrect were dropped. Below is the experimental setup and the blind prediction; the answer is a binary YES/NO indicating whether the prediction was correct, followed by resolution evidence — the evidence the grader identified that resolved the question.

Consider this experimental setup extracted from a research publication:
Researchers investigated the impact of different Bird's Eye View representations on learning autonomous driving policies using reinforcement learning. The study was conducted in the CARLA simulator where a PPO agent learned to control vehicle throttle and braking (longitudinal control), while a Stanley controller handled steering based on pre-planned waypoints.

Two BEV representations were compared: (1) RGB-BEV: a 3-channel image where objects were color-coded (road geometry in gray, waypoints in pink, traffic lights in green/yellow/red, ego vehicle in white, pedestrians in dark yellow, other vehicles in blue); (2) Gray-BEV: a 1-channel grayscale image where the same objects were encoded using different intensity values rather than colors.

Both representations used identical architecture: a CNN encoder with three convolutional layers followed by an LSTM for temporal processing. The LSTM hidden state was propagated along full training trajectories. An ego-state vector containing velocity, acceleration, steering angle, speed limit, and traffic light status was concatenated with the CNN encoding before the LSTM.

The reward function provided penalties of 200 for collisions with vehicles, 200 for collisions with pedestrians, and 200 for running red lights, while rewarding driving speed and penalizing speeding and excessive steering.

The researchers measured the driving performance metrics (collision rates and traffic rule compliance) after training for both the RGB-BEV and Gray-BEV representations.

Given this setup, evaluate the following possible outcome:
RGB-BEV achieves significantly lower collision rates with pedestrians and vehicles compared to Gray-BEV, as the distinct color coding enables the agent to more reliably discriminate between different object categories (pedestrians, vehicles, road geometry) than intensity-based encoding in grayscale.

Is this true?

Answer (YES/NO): NO